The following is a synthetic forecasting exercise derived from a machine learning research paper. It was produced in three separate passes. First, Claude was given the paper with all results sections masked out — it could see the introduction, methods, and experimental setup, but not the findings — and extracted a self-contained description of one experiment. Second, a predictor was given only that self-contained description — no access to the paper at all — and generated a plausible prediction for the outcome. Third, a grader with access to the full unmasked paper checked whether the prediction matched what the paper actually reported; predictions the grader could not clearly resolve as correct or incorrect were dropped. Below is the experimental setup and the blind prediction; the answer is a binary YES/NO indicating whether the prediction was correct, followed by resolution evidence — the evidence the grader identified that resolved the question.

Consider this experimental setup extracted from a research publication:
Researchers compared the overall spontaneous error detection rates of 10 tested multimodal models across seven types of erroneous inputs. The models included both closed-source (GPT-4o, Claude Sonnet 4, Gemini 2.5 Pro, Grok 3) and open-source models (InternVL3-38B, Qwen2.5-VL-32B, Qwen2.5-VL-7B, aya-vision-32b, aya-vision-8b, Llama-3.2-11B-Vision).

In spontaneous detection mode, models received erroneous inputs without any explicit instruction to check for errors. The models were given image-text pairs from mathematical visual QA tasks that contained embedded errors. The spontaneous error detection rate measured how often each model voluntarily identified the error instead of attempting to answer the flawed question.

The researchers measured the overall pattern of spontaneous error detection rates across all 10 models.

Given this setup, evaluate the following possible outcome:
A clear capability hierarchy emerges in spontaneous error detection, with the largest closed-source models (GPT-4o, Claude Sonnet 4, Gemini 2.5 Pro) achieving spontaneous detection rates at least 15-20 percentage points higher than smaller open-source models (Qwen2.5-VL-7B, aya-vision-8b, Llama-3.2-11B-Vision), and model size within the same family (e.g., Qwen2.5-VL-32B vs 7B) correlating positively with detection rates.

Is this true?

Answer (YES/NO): NO